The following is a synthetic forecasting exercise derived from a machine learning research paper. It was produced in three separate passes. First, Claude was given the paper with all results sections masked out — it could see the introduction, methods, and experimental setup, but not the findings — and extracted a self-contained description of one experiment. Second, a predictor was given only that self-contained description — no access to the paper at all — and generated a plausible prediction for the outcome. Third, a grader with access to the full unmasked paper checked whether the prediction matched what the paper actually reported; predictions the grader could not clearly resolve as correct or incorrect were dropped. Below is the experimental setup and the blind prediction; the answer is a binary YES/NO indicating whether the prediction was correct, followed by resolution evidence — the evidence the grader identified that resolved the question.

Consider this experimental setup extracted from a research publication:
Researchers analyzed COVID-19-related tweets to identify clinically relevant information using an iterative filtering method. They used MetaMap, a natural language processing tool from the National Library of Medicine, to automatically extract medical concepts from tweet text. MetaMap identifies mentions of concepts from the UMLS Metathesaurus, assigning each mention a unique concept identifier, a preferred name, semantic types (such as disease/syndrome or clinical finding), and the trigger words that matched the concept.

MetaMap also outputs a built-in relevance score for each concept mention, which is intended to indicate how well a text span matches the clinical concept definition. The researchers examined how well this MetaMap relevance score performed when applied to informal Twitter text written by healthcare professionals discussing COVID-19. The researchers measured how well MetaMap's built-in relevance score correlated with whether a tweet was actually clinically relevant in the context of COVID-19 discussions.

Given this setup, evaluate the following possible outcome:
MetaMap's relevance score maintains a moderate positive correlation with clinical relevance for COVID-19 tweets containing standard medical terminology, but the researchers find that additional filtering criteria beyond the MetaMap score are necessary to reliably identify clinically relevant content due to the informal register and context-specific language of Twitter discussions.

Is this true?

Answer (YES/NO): NO